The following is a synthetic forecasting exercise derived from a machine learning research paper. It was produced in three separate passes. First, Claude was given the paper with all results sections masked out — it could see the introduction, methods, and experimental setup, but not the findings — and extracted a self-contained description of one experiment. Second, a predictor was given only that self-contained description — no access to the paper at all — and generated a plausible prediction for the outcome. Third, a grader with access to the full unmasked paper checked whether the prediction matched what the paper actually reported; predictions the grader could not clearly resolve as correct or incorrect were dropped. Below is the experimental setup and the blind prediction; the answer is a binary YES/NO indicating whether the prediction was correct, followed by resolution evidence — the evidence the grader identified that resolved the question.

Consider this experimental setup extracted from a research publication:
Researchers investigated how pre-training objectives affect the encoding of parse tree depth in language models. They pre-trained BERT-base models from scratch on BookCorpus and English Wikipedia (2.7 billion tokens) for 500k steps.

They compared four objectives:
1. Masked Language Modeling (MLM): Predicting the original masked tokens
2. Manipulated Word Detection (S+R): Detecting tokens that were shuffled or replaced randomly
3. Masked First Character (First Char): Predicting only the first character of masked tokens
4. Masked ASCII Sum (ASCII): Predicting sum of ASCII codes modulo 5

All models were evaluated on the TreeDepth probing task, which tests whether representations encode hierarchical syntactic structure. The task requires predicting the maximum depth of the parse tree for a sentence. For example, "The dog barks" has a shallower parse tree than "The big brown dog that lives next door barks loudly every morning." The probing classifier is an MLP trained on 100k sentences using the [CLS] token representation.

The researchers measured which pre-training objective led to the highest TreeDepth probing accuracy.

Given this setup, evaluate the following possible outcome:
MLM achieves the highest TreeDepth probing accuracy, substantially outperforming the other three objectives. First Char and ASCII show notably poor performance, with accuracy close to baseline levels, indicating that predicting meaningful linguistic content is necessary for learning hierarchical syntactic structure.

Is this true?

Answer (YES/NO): NO